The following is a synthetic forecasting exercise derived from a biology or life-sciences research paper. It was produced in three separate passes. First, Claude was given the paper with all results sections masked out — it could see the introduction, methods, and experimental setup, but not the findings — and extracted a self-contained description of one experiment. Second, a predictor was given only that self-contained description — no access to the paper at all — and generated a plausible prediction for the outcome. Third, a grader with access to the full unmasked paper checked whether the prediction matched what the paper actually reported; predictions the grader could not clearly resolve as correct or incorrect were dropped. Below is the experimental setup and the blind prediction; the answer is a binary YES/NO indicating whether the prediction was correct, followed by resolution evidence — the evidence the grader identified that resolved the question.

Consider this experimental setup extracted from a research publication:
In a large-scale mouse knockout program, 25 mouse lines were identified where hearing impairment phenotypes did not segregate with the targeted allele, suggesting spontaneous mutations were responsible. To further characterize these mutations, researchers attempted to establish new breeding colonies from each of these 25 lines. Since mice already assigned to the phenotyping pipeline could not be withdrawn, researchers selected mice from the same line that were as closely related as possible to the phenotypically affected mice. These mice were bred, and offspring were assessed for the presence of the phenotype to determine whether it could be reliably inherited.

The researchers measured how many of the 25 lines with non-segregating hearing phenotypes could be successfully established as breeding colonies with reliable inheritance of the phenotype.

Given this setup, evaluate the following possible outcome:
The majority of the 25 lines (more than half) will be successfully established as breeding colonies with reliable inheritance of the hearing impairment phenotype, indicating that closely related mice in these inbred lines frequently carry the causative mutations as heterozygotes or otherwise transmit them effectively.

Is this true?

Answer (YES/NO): NO